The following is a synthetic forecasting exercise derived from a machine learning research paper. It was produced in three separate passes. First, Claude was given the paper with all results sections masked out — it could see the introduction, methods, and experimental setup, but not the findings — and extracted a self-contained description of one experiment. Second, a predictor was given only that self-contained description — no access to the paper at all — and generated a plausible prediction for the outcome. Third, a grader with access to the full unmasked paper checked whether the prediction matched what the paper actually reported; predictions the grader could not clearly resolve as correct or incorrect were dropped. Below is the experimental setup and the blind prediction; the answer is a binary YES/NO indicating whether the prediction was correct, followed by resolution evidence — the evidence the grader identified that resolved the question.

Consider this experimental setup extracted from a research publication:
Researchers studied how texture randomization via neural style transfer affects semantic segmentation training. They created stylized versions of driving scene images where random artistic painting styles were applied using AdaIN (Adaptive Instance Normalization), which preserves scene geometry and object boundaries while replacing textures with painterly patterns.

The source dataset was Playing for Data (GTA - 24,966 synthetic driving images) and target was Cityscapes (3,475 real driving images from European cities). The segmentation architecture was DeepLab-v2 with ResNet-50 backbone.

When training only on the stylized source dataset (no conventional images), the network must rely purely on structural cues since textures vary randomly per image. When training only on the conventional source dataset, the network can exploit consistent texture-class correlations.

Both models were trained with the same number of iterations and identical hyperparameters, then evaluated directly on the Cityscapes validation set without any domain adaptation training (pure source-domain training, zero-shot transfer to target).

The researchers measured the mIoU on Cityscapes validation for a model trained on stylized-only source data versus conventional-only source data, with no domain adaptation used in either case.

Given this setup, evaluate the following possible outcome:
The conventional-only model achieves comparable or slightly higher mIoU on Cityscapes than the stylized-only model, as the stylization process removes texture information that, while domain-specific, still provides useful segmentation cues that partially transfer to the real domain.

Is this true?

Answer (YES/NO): YES